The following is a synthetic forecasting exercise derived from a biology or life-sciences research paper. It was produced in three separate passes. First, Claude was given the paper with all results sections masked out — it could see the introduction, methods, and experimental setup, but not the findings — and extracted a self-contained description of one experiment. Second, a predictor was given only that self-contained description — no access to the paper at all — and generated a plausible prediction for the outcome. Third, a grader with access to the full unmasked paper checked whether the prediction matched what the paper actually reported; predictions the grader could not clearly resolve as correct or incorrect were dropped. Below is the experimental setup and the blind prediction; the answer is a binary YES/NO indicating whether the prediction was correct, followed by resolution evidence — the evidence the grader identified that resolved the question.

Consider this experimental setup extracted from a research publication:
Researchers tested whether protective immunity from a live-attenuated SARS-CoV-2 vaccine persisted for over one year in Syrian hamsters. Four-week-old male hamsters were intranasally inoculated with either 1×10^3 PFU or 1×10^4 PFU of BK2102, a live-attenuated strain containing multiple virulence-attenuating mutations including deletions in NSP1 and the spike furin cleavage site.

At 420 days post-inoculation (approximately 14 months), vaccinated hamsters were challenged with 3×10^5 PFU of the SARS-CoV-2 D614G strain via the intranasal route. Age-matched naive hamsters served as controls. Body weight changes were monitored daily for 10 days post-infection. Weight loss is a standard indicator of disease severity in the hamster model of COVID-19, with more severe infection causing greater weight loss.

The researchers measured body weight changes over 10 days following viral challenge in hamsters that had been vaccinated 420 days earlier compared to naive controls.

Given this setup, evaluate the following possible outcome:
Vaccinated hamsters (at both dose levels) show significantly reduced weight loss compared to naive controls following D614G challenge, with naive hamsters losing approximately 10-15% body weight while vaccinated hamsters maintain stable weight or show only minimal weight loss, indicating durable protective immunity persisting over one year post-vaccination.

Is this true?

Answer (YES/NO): YES